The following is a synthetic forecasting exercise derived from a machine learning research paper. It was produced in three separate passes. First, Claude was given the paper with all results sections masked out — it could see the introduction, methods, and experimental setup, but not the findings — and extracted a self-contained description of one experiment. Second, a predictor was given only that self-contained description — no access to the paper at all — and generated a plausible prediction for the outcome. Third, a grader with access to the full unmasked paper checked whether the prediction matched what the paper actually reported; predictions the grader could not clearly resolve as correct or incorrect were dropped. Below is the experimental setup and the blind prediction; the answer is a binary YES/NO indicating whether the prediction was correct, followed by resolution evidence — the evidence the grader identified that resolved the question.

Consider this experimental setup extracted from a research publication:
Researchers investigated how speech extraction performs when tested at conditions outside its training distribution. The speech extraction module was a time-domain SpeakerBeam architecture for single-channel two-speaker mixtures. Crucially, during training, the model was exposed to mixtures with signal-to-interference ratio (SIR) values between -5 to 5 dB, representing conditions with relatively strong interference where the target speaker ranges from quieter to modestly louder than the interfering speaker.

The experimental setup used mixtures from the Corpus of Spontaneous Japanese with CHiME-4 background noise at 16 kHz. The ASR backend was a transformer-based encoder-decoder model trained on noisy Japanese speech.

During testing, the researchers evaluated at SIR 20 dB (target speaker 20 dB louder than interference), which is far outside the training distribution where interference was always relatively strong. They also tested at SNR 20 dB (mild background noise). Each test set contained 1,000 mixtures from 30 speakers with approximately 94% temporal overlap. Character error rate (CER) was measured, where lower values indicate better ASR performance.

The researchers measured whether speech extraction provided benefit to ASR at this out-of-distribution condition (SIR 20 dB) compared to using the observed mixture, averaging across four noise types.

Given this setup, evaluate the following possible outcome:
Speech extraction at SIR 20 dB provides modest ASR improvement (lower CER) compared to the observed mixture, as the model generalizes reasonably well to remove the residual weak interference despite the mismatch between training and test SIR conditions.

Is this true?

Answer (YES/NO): NO